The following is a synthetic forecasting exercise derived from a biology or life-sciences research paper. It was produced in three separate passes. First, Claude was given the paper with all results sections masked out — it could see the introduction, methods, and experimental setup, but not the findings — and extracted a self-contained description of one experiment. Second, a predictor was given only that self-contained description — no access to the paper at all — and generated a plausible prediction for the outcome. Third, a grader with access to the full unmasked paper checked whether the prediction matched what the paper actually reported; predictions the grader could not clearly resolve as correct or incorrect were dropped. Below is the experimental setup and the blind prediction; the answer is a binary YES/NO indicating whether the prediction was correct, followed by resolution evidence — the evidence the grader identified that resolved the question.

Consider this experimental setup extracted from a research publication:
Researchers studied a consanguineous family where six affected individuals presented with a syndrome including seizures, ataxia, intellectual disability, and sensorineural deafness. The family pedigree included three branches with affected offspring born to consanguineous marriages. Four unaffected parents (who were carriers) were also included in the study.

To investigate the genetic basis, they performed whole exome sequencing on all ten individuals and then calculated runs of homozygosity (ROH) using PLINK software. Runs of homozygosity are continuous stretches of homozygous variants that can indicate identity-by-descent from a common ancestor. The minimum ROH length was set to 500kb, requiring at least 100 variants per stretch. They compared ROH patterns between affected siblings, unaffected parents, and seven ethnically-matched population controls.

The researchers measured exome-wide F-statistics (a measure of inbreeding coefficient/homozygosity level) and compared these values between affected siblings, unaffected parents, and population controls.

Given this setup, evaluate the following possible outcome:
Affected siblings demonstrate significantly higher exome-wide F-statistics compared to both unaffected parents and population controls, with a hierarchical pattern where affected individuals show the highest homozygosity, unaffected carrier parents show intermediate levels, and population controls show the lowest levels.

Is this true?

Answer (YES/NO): NO